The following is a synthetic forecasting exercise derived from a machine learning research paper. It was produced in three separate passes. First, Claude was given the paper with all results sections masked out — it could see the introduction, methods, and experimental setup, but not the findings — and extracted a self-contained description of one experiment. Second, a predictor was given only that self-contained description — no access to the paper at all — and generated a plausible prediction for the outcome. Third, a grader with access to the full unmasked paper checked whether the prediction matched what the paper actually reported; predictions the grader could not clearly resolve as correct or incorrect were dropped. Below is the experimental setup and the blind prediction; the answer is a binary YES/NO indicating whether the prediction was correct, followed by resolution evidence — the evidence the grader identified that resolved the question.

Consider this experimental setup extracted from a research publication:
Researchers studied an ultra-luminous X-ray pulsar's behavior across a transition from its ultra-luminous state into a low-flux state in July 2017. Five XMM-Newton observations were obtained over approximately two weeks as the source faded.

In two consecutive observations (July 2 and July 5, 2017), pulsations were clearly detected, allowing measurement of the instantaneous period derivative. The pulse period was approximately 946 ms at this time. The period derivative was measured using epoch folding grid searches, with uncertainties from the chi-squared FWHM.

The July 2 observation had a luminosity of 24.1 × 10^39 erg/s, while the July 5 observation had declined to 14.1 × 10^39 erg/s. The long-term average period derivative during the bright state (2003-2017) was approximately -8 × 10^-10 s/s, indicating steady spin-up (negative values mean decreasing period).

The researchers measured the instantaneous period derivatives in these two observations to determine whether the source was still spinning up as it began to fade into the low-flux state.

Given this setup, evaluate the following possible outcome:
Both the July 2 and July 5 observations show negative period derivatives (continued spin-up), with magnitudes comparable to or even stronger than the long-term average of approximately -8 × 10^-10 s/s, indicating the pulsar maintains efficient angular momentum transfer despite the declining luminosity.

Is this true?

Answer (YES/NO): NO